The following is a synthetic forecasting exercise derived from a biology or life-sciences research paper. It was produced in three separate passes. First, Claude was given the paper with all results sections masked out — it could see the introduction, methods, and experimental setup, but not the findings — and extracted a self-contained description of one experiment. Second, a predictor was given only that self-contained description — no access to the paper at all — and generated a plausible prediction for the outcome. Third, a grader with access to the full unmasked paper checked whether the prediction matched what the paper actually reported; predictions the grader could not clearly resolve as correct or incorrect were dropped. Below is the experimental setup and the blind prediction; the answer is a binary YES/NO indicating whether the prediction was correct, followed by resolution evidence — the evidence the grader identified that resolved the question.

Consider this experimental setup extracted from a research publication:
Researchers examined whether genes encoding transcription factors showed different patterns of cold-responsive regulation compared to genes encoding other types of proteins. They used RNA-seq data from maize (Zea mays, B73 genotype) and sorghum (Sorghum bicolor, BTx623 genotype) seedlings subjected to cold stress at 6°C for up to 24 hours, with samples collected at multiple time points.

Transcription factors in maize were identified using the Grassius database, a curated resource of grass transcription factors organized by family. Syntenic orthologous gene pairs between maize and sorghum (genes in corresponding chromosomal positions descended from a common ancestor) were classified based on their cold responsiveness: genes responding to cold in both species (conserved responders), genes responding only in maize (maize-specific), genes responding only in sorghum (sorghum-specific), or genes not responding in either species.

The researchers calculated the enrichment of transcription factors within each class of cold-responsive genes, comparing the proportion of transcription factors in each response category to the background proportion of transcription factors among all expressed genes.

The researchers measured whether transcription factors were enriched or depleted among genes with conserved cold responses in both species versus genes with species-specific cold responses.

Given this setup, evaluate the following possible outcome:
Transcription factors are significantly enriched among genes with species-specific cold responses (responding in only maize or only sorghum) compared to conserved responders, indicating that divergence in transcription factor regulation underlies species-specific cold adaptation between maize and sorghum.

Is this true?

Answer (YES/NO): NO